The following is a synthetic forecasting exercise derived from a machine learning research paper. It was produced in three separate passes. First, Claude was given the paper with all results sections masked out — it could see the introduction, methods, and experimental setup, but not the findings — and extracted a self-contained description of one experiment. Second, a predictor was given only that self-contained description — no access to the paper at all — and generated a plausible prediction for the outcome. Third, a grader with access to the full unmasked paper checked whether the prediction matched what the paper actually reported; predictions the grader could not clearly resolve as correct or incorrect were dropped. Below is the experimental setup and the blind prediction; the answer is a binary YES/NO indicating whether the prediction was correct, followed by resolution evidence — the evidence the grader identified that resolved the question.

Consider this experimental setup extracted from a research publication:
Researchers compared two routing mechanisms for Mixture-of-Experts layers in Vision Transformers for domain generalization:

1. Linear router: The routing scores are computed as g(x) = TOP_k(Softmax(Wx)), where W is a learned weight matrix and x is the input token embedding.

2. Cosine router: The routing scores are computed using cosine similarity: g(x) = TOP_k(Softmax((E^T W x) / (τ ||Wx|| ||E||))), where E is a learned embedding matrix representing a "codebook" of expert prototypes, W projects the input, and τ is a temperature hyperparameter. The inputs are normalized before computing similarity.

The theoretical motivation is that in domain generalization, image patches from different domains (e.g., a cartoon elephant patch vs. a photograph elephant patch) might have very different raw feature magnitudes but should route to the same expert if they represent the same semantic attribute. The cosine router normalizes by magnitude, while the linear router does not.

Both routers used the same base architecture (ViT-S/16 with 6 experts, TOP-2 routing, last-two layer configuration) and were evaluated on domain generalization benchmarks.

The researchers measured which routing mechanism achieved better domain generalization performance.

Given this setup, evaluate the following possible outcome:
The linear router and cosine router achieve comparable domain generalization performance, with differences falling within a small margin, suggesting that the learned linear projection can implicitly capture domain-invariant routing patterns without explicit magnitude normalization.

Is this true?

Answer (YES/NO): NO